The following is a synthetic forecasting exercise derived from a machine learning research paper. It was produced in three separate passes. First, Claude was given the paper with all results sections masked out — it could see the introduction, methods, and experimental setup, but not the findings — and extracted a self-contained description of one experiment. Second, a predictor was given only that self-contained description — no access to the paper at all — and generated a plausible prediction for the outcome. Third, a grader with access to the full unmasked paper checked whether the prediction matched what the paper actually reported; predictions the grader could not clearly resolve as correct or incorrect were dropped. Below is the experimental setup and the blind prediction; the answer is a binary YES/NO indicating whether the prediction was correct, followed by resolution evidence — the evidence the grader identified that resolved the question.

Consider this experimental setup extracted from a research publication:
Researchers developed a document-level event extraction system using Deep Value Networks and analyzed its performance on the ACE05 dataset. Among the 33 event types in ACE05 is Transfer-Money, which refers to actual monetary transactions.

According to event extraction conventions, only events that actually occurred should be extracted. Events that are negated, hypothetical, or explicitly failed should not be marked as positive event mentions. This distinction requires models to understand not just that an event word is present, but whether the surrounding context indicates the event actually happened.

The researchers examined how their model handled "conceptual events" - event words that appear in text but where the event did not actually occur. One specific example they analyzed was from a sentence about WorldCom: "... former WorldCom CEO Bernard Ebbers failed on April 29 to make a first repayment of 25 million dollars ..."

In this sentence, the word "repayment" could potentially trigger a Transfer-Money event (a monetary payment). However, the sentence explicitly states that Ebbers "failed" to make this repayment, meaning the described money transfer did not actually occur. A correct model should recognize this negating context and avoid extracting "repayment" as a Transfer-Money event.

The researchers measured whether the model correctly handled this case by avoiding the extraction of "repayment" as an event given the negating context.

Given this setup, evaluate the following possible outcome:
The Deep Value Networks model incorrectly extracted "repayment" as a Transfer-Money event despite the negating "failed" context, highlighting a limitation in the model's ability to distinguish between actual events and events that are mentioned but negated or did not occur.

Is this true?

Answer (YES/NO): YES